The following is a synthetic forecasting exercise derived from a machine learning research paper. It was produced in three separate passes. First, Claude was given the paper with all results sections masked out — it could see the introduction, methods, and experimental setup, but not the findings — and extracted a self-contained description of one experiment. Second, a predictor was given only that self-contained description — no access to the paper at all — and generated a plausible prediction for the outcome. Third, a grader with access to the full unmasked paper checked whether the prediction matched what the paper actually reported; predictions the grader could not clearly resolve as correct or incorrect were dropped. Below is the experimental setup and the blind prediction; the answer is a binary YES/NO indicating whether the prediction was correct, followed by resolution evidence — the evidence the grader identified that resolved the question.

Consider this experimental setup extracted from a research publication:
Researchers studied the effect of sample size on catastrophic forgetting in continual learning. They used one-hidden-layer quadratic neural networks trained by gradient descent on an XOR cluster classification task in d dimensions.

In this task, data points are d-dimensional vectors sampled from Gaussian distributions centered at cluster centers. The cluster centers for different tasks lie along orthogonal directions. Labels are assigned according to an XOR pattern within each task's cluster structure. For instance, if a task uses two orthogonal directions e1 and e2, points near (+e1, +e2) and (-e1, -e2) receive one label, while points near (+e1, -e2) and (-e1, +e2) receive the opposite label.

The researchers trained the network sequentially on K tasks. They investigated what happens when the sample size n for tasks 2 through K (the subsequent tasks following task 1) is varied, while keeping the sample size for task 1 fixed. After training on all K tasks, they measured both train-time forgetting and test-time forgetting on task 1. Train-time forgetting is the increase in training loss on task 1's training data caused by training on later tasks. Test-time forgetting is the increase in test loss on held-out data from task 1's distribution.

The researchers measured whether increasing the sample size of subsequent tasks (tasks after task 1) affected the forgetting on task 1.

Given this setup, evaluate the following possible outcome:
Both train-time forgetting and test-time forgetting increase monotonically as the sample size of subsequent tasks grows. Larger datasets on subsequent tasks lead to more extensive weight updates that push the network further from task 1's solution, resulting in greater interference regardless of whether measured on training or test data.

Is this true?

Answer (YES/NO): NO